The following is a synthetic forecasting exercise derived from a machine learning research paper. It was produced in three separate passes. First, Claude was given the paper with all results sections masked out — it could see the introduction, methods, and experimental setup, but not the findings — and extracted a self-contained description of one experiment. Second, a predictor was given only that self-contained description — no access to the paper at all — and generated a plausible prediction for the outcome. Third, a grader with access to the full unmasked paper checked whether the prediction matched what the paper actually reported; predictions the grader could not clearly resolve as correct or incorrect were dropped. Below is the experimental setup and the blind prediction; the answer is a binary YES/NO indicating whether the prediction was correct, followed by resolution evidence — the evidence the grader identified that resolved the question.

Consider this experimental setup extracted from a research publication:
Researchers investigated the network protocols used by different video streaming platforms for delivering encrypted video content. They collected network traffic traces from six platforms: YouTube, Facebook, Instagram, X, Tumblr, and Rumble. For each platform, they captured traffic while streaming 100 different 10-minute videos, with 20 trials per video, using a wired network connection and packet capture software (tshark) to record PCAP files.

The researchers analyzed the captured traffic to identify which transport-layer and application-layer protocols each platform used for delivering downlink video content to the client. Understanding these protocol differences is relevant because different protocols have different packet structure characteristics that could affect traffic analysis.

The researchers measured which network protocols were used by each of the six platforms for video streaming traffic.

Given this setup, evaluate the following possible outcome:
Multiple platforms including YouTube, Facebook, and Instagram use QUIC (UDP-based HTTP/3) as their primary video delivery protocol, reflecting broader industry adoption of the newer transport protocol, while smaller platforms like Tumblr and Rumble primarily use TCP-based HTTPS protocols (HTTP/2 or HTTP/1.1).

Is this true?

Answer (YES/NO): NO